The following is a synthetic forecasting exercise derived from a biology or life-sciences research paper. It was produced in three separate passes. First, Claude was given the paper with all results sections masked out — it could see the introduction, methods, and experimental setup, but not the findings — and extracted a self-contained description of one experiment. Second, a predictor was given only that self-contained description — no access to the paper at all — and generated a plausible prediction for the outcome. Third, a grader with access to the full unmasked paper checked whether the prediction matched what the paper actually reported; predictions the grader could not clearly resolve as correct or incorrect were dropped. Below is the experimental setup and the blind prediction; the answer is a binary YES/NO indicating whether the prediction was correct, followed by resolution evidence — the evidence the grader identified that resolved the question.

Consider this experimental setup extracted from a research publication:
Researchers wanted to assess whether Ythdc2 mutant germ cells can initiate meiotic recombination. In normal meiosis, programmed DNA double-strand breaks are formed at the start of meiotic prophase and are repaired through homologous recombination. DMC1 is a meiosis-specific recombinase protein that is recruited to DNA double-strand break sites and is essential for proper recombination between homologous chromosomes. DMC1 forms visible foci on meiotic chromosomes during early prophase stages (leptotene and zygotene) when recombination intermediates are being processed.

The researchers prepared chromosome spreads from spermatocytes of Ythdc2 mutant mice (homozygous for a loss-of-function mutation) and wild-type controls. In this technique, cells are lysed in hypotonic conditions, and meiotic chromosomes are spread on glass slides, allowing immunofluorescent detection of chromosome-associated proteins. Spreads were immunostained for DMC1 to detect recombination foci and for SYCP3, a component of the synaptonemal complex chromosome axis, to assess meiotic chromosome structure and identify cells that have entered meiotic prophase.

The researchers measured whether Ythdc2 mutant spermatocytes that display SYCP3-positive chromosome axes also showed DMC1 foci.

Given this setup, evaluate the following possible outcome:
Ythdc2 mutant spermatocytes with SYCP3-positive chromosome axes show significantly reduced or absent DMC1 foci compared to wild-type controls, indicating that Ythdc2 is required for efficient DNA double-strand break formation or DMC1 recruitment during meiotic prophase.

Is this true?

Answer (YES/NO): NO